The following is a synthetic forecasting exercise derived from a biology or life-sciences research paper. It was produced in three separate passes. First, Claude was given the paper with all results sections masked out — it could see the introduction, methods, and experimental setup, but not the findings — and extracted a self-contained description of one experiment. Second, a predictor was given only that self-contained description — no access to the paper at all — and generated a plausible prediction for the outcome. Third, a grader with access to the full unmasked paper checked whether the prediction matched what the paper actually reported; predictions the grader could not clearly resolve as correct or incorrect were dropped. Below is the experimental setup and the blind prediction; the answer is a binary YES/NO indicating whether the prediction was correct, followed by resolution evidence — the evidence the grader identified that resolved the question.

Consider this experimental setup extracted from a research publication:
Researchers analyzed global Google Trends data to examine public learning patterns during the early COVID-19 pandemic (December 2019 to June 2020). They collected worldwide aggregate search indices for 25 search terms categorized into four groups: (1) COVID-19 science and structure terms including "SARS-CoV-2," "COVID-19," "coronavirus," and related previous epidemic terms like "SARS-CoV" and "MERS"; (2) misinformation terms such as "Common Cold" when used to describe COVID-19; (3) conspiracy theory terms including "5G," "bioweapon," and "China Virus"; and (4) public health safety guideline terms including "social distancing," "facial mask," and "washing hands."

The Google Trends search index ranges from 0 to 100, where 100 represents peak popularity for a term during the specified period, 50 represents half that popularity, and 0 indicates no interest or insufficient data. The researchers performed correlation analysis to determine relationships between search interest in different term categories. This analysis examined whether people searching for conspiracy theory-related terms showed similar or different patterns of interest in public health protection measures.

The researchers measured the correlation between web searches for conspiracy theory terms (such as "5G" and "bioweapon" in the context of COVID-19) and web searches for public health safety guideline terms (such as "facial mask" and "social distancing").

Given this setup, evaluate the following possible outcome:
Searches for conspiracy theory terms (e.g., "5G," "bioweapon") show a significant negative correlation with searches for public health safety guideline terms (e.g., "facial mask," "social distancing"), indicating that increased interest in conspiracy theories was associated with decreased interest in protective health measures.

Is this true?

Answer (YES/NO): NO